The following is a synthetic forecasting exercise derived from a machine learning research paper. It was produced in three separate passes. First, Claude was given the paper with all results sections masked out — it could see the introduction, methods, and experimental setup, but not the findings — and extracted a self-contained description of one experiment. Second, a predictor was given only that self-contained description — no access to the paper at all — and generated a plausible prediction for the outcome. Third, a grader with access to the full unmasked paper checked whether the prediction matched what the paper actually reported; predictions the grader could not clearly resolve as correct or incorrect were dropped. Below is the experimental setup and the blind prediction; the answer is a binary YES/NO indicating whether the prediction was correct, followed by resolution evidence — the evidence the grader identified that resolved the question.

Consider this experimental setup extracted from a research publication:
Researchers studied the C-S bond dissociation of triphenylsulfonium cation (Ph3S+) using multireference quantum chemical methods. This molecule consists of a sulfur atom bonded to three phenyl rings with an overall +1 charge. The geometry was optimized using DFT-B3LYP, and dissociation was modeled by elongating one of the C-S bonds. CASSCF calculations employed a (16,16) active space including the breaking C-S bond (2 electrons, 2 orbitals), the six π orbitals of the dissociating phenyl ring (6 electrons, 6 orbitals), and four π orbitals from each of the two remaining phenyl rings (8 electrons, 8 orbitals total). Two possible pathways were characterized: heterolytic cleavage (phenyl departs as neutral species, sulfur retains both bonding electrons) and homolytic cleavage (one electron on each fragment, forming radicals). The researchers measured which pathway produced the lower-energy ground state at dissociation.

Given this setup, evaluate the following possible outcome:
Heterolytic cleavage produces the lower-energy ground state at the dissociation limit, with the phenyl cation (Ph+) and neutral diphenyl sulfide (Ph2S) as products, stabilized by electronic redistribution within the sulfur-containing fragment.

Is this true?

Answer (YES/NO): NO